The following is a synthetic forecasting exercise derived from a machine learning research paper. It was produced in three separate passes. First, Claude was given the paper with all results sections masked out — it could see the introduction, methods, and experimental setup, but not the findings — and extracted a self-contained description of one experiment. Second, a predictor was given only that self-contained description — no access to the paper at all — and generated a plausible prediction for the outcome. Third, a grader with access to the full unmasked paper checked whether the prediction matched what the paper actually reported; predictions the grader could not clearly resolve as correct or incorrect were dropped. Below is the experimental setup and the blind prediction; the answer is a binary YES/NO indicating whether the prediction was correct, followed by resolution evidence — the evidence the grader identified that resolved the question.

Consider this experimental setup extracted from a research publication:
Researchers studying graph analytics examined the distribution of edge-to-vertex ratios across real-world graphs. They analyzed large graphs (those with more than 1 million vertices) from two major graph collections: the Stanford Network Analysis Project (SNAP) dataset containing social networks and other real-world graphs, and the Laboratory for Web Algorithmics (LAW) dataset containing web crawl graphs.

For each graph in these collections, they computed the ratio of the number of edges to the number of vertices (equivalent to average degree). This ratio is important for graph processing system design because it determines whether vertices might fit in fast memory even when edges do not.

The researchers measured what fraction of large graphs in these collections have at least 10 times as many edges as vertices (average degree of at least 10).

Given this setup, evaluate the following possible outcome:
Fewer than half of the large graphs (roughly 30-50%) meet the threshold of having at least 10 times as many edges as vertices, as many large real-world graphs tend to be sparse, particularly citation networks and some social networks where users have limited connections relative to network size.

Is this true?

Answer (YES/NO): NO